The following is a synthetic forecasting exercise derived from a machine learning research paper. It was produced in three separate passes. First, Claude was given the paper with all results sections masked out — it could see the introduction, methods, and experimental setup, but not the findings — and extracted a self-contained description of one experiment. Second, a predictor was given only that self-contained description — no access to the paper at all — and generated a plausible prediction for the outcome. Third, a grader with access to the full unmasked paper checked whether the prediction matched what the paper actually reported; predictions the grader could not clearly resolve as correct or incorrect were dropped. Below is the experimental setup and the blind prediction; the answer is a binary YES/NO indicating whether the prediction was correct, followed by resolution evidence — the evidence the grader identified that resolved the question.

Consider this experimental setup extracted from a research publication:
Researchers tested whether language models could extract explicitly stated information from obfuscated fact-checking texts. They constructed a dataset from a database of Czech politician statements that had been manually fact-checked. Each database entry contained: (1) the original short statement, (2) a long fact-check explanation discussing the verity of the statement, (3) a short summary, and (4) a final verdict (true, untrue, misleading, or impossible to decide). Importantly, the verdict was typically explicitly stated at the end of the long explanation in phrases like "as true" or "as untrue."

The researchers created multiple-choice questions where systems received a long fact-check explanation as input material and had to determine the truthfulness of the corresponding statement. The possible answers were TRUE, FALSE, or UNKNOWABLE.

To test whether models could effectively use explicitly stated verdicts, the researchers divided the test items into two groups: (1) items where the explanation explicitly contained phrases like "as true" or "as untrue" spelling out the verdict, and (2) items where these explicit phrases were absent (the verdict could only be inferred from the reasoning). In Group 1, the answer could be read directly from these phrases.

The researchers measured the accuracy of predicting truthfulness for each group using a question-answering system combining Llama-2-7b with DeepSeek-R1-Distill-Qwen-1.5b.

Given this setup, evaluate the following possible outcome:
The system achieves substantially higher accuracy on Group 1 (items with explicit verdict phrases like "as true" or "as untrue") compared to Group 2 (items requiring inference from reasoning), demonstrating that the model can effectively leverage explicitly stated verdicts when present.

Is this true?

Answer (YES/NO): NO